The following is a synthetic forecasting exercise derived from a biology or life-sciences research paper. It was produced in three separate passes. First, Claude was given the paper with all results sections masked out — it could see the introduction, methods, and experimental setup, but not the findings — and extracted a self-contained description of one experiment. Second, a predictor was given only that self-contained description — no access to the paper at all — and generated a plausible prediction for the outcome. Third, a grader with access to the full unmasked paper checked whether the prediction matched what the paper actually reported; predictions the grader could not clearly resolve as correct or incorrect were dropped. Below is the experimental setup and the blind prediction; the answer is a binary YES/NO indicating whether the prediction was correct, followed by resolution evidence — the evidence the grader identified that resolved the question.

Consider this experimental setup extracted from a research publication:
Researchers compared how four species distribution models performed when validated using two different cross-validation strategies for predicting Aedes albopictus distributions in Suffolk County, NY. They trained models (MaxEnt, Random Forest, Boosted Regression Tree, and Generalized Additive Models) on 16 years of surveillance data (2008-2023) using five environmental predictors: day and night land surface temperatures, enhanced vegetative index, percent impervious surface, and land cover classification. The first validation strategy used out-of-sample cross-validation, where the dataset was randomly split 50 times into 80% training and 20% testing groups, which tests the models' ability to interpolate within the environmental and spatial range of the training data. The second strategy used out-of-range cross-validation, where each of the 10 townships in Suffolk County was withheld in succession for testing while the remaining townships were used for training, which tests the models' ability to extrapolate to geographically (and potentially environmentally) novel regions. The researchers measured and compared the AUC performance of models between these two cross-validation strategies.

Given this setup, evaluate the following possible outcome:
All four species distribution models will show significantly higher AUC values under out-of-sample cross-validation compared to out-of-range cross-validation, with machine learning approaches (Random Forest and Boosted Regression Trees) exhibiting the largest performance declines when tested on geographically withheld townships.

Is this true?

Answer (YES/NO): NO